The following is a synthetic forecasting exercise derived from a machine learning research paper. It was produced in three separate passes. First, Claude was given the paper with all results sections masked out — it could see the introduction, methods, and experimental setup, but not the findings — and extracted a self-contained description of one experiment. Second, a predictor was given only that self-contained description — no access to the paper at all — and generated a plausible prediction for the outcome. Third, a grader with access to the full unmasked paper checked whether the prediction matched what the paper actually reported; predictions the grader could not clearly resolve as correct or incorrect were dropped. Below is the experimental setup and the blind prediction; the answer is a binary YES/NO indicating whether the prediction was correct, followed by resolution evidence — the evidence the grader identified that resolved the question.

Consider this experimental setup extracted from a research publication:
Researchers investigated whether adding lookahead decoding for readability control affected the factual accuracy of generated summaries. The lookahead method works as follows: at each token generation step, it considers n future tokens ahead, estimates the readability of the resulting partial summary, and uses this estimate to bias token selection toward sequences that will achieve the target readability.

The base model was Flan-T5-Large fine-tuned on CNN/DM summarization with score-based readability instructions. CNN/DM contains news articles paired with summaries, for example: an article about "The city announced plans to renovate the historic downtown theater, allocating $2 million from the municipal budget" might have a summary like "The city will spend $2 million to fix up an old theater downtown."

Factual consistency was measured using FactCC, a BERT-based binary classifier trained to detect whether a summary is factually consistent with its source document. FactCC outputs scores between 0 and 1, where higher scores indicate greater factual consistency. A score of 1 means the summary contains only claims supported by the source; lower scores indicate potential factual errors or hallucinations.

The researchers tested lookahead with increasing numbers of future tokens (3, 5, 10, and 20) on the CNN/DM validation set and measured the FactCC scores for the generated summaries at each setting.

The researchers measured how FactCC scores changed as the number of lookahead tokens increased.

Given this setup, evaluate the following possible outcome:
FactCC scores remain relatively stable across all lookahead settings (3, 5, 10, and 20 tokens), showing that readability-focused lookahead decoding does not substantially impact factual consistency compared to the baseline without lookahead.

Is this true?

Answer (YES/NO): NO